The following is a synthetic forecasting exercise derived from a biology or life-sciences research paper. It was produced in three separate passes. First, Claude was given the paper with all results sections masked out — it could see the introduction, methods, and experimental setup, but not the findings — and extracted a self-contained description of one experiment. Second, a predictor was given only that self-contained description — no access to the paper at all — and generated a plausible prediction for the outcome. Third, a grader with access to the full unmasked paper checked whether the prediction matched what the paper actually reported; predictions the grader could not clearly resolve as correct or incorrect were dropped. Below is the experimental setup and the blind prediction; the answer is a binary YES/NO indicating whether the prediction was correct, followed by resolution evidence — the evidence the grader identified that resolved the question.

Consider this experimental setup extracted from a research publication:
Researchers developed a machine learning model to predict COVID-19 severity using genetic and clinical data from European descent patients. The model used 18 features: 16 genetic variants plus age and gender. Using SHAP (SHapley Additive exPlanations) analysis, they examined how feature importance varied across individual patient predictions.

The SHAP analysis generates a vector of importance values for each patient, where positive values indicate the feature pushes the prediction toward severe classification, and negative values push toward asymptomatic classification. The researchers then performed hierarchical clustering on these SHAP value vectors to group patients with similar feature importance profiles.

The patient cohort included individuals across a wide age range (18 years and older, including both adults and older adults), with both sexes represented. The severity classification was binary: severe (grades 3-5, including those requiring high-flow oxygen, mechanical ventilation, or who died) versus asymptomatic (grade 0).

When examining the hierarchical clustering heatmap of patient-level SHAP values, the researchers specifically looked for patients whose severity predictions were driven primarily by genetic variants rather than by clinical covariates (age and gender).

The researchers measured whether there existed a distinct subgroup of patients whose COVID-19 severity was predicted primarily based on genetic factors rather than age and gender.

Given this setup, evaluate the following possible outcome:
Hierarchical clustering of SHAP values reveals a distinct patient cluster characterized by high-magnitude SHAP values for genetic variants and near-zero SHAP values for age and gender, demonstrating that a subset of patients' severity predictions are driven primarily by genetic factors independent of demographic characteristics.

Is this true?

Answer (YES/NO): YES